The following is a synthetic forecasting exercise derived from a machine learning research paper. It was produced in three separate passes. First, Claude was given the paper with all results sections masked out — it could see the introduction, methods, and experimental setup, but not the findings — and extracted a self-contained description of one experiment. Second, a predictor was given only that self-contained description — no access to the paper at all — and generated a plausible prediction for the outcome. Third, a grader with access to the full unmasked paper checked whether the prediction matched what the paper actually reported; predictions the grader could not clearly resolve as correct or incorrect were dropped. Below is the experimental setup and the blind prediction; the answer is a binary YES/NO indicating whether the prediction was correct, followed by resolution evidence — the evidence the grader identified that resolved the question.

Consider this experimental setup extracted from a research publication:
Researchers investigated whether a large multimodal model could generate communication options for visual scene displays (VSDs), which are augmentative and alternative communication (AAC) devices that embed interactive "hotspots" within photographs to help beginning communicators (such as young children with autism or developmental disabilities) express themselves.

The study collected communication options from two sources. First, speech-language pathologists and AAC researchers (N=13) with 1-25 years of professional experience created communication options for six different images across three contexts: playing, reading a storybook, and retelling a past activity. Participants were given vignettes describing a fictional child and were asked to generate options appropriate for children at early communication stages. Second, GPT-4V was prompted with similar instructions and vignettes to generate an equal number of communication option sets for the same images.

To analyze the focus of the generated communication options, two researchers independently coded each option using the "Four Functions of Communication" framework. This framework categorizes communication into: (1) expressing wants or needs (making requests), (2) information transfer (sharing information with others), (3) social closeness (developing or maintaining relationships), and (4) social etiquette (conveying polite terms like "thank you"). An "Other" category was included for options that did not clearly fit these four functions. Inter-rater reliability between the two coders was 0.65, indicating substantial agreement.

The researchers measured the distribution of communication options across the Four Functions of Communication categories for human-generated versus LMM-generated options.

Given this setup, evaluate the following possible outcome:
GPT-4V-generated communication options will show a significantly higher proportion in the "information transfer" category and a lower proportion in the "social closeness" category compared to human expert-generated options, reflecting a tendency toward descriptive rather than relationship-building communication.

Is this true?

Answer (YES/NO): YES